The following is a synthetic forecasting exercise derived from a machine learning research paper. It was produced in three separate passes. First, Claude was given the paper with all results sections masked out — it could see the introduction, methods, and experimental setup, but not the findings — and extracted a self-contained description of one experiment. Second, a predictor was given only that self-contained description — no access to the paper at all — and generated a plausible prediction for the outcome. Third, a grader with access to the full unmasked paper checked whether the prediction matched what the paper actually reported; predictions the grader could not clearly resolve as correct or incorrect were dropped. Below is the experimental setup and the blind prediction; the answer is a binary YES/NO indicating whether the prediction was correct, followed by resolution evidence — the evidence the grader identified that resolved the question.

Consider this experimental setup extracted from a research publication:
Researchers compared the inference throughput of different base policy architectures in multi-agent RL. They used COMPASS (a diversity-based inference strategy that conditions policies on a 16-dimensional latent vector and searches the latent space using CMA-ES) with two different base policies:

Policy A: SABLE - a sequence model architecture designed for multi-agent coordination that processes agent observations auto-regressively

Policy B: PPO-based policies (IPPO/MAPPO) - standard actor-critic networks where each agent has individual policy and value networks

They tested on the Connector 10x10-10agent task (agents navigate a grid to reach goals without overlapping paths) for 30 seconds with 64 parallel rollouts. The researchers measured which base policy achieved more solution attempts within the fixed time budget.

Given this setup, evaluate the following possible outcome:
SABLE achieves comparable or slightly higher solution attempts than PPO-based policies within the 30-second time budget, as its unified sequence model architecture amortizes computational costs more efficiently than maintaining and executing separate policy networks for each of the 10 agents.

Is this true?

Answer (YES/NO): NO